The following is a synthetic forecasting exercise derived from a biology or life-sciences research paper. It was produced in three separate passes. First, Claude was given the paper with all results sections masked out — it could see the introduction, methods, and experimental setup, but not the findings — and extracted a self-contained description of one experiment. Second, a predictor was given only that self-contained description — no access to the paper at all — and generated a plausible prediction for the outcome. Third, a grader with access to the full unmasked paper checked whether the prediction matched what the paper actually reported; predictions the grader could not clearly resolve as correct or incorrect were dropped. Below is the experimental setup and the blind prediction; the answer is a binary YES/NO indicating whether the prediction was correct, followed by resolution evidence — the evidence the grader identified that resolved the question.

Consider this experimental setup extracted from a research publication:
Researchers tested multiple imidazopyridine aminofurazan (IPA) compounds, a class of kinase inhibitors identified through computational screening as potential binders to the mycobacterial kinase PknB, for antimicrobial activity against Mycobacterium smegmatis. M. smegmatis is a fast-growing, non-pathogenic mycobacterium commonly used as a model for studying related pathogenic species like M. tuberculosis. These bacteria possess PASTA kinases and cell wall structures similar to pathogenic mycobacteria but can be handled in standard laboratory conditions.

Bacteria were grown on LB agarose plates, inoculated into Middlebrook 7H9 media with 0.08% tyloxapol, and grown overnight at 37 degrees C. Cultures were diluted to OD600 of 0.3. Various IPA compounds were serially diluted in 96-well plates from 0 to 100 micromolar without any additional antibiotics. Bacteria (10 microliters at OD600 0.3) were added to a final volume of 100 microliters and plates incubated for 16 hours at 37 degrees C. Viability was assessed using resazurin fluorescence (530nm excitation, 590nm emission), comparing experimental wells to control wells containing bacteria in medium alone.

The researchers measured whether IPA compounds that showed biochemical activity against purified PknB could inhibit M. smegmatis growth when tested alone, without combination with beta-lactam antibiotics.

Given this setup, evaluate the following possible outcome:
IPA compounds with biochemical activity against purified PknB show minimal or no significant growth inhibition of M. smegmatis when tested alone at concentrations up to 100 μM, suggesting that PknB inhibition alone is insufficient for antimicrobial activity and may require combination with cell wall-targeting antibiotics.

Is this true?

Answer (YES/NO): YES